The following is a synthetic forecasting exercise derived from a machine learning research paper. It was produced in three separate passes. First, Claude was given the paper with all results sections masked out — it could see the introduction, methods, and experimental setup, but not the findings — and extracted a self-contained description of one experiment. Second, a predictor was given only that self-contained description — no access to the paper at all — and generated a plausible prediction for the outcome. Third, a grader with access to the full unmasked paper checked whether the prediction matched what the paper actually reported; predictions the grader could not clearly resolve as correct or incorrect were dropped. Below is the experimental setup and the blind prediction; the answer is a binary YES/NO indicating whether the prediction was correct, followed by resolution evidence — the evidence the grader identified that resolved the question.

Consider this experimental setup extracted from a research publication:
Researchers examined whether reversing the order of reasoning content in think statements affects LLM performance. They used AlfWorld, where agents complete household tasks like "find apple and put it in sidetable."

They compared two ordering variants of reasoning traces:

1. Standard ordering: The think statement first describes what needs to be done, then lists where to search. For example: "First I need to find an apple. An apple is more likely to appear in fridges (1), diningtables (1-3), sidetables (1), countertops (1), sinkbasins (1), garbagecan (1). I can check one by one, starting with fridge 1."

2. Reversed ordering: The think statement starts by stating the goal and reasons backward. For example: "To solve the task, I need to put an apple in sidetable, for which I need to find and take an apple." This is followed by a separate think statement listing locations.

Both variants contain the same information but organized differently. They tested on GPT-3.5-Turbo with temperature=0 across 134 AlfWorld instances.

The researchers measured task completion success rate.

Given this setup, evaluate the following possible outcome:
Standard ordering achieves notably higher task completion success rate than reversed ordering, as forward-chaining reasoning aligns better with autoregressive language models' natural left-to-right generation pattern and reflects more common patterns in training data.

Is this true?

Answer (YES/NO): NO